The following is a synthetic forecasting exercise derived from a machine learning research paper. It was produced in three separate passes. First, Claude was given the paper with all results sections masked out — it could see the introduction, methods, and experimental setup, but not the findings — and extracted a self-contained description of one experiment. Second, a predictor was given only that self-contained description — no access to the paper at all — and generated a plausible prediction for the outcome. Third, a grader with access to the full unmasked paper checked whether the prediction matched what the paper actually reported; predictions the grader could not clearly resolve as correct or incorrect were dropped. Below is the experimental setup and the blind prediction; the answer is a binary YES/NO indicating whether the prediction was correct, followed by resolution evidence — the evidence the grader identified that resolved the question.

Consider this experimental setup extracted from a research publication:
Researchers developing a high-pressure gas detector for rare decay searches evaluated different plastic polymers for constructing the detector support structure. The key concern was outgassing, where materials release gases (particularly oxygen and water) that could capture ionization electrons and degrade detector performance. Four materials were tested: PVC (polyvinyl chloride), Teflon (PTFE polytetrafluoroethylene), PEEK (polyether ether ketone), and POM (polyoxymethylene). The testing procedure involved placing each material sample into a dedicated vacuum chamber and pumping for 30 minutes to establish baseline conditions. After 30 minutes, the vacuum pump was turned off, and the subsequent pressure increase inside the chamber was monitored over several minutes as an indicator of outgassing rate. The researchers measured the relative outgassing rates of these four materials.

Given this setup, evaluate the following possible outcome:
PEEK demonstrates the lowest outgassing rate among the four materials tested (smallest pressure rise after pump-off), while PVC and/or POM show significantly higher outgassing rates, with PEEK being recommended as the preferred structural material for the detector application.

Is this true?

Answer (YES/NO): NO